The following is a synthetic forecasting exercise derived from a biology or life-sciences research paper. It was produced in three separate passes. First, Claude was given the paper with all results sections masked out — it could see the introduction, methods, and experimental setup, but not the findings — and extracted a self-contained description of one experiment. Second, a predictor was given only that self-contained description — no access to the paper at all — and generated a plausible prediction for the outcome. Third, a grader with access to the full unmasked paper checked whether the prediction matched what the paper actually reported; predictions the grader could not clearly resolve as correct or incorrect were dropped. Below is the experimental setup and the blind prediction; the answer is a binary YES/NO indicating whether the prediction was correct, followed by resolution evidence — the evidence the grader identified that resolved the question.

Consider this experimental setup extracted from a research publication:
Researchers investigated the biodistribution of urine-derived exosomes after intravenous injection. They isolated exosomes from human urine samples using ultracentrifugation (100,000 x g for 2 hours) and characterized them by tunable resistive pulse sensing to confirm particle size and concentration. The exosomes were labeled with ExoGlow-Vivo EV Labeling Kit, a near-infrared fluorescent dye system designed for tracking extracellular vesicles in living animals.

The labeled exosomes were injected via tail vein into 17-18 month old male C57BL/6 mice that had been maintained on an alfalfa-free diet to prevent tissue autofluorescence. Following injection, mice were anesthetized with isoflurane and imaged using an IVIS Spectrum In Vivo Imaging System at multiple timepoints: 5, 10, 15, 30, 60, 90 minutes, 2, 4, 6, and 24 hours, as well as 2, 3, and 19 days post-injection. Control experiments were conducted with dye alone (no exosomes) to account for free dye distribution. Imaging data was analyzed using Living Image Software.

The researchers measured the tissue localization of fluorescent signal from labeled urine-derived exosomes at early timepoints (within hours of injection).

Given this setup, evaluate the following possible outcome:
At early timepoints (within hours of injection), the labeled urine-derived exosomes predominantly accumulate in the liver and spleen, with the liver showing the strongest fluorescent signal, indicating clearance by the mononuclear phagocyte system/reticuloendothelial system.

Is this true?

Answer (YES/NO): NO